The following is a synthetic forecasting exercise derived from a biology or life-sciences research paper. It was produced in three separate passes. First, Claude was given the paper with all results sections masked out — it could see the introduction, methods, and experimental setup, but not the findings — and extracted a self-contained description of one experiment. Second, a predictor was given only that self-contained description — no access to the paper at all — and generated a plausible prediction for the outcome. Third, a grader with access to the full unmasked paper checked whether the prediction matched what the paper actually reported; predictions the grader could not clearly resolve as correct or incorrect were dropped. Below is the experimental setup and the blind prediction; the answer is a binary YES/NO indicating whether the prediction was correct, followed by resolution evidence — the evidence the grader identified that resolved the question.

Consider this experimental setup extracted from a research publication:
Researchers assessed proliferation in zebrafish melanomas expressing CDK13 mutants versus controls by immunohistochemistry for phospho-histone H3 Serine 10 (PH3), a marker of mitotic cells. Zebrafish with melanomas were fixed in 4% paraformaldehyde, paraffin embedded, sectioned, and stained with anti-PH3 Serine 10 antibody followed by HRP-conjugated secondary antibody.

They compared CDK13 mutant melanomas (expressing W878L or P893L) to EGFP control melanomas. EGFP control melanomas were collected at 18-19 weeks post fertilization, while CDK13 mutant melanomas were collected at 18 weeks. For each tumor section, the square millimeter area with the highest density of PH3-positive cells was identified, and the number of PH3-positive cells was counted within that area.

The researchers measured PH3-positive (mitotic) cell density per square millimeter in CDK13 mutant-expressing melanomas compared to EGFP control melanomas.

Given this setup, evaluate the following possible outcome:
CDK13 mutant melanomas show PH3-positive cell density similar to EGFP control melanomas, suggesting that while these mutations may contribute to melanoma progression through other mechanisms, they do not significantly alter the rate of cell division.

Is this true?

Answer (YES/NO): NO